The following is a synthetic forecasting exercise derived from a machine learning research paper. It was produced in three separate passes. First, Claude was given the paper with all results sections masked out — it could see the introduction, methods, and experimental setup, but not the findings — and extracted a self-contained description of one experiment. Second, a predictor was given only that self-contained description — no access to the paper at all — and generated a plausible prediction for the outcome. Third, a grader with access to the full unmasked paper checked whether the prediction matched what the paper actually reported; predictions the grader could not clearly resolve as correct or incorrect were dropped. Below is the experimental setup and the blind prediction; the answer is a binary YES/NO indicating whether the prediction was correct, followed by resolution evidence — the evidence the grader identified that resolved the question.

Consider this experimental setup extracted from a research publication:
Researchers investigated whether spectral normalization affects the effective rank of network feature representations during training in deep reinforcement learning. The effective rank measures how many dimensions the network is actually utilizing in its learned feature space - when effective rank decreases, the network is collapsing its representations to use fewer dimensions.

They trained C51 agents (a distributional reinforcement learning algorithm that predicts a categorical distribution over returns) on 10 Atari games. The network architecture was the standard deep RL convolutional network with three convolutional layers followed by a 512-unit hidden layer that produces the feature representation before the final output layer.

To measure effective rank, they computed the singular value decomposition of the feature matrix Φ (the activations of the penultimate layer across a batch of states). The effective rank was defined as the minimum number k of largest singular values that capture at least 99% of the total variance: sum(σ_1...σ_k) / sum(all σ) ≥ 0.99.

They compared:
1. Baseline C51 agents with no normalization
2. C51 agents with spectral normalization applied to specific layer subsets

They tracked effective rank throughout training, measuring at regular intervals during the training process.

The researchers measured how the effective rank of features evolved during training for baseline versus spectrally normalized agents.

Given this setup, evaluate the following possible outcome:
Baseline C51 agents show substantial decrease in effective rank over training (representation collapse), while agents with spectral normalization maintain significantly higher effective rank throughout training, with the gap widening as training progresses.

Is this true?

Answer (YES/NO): YES